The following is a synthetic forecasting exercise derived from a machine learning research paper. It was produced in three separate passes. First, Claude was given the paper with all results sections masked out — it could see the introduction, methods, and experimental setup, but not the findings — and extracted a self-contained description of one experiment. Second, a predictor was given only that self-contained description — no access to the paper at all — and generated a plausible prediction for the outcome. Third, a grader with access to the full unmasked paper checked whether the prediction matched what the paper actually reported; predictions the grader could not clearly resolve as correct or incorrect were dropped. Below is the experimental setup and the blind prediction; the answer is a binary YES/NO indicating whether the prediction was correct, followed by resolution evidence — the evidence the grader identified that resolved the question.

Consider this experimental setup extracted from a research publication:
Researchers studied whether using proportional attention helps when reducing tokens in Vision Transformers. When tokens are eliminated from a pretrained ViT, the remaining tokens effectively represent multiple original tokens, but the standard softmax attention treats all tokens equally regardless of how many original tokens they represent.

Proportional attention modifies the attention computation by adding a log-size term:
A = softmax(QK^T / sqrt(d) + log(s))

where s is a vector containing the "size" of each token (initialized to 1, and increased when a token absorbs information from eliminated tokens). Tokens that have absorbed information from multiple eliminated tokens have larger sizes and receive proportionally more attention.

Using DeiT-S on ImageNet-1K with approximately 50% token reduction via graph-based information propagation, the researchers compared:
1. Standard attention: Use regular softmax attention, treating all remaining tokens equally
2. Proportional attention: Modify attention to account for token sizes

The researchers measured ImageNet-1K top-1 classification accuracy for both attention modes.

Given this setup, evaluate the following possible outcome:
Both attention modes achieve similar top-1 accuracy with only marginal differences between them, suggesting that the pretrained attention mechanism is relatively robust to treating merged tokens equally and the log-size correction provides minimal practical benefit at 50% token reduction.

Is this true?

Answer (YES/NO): NO